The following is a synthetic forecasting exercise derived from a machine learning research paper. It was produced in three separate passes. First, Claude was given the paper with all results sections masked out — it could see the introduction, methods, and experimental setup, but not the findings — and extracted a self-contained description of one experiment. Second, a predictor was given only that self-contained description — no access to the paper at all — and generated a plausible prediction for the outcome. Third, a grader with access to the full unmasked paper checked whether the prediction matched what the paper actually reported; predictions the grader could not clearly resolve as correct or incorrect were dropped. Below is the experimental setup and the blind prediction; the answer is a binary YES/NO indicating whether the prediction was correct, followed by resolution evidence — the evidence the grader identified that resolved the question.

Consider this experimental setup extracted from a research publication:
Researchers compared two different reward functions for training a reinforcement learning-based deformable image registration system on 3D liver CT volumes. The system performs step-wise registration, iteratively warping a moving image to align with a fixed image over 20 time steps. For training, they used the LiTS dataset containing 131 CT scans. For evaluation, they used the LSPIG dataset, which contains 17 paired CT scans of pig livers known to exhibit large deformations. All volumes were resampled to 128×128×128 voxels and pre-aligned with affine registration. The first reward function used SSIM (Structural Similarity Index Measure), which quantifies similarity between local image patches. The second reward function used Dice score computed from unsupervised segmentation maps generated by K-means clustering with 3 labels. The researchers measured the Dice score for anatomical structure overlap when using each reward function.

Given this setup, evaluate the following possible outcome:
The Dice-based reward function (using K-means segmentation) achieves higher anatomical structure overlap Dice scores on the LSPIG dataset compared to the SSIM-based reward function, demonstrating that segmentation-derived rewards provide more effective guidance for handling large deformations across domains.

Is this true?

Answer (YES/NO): YES